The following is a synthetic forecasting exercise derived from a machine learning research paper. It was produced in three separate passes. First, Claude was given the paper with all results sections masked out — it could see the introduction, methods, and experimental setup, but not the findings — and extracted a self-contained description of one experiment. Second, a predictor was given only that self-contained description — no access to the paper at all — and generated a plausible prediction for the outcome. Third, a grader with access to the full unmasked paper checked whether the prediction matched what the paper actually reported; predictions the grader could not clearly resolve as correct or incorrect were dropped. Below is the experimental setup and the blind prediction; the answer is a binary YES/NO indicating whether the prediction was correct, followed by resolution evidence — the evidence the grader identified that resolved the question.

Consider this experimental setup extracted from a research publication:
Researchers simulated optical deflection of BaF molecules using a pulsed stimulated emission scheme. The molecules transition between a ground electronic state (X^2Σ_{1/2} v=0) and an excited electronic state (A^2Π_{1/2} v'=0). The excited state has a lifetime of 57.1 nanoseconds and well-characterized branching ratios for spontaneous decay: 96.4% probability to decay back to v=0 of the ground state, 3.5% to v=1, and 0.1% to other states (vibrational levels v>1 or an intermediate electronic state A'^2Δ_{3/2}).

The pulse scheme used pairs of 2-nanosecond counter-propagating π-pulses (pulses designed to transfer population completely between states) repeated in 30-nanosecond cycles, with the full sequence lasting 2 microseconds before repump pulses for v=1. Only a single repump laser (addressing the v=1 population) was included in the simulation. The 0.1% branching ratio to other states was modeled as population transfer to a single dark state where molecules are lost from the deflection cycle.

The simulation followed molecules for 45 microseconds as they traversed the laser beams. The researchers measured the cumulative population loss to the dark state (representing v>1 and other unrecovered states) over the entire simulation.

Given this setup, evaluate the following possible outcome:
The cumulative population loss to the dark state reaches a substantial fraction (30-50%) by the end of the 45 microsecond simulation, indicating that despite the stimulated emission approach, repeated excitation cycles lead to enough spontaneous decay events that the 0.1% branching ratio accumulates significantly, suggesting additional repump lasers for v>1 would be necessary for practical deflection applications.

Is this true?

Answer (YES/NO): NO